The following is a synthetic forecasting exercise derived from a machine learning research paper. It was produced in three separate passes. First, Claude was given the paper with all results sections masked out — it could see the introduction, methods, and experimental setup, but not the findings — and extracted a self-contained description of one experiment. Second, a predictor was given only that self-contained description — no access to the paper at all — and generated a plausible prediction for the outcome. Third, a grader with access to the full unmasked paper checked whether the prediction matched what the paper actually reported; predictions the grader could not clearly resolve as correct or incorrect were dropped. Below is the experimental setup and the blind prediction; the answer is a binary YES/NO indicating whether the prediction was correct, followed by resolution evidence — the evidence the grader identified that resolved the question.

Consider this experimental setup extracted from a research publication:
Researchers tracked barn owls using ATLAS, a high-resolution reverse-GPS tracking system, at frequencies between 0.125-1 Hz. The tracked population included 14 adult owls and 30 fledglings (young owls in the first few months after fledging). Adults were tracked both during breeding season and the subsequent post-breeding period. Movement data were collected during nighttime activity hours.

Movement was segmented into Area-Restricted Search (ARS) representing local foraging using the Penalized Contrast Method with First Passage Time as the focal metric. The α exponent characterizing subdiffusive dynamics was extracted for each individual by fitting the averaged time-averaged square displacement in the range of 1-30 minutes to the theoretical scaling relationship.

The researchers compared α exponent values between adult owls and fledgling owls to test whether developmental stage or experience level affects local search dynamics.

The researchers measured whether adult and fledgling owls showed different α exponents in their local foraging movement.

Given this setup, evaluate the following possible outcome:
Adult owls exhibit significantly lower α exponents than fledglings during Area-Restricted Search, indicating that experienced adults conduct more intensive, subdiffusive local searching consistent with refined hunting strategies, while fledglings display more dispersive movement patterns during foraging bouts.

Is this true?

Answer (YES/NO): NO